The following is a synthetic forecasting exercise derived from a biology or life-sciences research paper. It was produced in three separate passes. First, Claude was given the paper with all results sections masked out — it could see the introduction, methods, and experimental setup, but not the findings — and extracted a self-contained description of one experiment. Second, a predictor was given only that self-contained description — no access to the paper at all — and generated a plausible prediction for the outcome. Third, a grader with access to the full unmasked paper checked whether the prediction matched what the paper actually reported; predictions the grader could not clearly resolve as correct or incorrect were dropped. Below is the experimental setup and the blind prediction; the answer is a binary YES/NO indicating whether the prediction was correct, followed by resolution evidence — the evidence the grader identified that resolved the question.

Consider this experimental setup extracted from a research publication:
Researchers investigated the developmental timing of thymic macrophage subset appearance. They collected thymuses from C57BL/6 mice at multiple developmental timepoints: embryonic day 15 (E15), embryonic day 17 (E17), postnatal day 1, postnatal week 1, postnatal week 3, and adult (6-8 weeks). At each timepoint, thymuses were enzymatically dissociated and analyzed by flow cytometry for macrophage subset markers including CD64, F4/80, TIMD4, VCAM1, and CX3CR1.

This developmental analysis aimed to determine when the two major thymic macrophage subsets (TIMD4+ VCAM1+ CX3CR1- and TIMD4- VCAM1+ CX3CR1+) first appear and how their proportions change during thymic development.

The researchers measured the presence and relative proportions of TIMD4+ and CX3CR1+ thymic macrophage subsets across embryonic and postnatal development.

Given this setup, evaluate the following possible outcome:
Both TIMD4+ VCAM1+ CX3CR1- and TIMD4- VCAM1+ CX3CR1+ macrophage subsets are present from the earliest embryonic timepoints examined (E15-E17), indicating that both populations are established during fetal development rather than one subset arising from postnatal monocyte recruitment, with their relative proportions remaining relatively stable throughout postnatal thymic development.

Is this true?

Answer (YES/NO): NO